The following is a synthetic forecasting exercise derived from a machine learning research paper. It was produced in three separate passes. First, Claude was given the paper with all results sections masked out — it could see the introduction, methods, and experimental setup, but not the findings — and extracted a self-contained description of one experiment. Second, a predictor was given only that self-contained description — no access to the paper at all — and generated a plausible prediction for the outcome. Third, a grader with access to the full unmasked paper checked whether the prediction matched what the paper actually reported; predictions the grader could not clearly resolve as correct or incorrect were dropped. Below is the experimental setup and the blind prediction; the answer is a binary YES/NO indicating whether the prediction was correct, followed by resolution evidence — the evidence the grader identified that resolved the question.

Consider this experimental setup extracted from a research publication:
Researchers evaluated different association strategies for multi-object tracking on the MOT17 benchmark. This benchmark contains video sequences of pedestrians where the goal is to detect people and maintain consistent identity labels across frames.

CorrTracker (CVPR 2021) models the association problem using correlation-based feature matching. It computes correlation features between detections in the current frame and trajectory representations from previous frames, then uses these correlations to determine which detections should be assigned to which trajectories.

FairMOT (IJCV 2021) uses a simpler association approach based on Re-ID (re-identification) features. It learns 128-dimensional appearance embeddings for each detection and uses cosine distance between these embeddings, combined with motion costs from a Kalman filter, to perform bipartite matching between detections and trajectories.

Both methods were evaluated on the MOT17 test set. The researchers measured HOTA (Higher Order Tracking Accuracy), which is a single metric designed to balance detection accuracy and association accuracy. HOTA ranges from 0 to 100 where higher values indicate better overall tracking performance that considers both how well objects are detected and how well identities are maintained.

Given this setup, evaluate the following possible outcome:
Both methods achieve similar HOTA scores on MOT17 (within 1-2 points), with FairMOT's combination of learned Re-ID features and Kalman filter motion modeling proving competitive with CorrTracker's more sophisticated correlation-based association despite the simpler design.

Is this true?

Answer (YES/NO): YES